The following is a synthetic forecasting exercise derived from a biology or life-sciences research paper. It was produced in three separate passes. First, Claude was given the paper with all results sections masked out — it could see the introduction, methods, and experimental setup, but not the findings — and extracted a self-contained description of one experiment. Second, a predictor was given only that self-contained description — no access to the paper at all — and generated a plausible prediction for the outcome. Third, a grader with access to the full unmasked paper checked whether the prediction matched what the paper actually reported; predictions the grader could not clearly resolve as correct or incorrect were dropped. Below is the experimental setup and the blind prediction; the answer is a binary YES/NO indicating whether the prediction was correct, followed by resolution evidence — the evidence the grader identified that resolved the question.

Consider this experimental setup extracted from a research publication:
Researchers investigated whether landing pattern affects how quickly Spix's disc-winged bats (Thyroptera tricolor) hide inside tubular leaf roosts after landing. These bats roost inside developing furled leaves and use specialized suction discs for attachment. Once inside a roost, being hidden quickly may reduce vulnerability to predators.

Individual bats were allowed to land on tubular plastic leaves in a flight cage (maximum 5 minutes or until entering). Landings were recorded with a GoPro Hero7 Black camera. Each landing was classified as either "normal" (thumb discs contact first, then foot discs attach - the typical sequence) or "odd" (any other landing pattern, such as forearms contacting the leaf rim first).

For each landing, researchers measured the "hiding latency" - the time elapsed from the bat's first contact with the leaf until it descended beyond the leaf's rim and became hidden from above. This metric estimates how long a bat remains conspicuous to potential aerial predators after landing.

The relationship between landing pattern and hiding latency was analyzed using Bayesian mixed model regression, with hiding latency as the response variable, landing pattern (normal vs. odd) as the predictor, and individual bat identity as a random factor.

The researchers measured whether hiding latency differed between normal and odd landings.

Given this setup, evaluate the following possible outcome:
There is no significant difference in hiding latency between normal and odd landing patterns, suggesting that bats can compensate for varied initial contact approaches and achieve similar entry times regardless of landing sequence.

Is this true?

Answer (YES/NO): YES